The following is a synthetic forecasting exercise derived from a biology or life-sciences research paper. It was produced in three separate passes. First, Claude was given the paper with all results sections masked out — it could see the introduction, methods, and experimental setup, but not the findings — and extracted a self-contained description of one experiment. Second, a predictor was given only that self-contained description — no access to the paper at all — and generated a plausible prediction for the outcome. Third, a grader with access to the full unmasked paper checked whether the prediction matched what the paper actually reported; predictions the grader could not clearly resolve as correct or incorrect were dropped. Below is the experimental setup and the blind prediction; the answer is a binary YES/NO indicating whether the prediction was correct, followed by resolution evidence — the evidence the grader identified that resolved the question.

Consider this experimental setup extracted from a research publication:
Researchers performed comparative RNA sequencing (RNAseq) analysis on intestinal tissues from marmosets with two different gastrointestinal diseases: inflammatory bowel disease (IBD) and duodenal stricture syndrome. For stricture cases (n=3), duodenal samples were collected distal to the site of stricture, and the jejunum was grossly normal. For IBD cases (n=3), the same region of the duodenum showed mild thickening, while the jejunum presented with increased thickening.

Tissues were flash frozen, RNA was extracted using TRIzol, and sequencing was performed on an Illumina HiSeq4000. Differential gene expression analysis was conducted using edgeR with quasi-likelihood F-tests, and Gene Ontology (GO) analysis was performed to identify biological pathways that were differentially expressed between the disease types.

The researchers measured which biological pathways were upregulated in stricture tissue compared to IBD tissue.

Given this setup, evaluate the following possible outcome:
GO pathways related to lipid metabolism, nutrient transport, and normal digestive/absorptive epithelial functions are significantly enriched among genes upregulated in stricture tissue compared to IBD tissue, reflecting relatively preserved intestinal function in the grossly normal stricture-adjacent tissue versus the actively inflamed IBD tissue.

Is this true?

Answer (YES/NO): YES